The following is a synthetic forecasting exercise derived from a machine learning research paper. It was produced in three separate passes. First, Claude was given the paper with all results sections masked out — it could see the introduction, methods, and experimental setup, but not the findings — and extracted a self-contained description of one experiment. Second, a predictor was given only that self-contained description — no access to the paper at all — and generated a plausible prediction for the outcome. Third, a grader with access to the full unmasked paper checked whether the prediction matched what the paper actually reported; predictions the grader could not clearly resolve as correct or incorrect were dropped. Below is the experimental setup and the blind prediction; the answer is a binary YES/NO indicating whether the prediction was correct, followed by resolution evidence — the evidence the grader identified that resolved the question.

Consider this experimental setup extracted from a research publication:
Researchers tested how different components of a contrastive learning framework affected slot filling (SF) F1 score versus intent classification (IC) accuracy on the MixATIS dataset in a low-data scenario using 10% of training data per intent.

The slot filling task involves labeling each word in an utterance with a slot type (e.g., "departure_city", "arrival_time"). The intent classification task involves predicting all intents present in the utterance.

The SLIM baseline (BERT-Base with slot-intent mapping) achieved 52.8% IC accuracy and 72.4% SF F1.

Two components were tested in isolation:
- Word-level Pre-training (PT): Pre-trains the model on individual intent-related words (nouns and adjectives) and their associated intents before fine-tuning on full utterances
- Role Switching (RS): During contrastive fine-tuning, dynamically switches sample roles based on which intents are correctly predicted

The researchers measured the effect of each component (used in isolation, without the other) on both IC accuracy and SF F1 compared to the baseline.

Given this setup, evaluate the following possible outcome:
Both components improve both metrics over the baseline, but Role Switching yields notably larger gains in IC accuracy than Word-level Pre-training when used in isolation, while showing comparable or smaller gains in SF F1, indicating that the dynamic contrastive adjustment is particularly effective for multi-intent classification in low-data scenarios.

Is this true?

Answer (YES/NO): NO